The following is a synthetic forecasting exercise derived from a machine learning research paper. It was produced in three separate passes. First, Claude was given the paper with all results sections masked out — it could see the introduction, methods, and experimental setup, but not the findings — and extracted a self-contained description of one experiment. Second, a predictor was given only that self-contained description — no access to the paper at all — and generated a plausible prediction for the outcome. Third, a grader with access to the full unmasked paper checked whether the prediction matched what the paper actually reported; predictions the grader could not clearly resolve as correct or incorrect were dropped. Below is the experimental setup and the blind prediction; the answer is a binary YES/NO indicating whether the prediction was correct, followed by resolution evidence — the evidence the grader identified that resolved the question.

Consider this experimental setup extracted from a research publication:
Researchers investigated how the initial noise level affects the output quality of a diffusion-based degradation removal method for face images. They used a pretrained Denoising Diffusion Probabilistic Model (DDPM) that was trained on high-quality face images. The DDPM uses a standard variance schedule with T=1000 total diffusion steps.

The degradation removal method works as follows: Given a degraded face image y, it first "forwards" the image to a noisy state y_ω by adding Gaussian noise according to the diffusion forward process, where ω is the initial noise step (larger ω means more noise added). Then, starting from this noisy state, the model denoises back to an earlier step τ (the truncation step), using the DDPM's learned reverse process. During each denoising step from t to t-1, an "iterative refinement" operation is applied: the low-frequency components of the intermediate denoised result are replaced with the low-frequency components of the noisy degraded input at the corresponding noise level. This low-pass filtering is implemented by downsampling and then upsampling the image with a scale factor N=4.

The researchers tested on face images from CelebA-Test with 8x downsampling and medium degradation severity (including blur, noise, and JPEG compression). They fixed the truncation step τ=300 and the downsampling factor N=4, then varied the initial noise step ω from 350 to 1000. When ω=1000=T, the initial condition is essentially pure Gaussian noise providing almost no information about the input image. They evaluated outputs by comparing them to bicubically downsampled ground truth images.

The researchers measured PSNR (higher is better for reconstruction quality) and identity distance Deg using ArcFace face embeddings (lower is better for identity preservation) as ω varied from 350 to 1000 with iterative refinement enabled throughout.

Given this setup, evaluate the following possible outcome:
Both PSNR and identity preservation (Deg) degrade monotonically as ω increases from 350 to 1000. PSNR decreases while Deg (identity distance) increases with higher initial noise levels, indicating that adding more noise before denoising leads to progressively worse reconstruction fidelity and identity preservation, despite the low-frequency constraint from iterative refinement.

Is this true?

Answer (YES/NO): NO